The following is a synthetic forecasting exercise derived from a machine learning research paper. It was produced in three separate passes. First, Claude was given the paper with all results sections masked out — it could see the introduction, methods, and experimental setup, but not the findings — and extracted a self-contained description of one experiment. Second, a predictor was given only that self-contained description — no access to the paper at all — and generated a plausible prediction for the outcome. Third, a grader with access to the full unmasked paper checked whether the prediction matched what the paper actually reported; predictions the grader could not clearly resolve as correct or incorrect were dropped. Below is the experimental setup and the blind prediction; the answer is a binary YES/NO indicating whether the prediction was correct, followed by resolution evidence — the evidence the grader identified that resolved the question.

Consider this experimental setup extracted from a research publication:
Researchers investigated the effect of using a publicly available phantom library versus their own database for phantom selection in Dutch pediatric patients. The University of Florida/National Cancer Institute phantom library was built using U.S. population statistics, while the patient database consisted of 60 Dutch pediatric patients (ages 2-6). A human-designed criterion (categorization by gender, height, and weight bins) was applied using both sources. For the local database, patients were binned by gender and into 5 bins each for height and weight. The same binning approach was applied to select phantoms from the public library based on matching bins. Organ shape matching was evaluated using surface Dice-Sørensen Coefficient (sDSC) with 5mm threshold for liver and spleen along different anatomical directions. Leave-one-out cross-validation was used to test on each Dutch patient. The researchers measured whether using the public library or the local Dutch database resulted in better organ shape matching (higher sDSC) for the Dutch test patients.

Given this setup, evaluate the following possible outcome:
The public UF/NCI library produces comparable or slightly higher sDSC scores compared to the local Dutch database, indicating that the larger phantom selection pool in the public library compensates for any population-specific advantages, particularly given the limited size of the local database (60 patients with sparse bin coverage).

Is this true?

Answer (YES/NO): NO